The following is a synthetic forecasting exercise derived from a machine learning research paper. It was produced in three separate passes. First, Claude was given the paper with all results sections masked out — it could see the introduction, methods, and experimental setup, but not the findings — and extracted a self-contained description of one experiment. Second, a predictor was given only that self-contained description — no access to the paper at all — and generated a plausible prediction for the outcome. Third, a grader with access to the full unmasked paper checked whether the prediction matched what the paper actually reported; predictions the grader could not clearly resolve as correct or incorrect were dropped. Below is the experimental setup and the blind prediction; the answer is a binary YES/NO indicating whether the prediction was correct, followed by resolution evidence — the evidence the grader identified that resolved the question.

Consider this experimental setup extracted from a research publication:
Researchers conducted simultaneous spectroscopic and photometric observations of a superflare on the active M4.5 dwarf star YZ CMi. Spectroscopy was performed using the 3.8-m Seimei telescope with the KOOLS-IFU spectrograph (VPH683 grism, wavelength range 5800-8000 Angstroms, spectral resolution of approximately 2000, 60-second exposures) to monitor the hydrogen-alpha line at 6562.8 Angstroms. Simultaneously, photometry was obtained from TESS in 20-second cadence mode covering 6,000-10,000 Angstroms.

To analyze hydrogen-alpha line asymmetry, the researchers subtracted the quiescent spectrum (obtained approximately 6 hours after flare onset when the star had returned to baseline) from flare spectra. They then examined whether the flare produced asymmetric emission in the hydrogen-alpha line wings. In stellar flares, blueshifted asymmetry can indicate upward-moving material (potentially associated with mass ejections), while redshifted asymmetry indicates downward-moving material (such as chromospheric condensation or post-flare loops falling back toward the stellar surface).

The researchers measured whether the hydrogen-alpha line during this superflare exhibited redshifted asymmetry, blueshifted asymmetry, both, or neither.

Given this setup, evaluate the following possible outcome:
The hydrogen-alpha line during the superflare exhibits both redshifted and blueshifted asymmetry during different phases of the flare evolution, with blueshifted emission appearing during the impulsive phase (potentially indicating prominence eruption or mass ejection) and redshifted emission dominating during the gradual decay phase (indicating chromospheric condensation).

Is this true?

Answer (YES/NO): NO